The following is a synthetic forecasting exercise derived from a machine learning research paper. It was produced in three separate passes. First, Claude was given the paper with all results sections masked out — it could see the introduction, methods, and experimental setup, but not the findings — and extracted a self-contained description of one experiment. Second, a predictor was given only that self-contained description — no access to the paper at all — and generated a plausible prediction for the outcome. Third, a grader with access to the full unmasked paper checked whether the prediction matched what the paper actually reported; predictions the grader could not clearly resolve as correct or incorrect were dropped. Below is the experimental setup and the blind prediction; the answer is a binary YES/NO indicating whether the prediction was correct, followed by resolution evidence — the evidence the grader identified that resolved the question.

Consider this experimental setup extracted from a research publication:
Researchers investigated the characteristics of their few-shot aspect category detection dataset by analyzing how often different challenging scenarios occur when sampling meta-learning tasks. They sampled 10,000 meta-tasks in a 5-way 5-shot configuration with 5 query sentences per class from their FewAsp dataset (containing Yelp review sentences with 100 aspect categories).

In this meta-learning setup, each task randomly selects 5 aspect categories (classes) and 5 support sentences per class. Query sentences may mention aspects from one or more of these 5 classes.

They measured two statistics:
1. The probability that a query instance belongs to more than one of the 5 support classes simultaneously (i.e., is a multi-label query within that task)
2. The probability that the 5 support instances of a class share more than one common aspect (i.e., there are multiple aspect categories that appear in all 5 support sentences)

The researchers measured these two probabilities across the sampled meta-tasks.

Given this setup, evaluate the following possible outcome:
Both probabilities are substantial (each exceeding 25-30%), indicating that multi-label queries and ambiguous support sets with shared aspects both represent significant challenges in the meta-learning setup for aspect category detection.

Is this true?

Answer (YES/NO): NO